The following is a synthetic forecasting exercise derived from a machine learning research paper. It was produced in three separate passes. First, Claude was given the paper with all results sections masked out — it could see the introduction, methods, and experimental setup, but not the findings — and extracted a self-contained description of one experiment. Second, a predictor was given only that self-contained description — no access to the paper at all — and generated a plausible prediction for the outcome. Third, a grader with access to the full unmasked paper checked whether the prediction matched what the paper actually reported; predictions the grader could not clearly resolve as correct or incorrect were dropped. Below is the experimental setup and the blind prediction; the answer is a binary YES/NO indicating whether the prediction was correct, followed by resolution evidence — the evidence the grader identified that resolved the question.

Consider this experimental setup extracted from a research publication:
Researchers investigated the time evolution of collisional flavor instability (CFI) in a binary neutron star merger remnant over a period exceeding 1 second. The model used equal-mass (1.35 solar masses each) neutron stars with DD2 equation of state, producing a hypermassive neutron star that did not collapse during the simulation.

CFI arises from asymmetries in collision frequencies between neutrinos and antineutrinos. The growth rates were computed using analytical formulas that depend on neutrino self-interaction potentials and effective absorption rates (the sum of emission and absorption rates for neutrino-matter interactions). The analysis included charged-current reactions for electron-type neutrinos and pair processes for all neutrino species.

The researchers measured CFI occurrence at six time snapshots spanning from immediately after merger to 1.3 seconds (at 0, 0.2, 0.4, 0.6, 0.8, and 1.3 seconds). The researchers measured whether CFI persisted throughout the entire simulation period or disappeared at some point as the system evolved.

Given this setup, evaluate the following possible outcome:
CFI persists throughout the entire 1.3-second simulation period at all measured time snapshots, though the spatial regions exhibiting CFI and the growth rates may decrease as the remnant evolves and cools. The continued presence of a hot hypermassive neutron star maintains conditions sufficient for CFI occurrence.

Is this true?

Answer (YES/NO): NO